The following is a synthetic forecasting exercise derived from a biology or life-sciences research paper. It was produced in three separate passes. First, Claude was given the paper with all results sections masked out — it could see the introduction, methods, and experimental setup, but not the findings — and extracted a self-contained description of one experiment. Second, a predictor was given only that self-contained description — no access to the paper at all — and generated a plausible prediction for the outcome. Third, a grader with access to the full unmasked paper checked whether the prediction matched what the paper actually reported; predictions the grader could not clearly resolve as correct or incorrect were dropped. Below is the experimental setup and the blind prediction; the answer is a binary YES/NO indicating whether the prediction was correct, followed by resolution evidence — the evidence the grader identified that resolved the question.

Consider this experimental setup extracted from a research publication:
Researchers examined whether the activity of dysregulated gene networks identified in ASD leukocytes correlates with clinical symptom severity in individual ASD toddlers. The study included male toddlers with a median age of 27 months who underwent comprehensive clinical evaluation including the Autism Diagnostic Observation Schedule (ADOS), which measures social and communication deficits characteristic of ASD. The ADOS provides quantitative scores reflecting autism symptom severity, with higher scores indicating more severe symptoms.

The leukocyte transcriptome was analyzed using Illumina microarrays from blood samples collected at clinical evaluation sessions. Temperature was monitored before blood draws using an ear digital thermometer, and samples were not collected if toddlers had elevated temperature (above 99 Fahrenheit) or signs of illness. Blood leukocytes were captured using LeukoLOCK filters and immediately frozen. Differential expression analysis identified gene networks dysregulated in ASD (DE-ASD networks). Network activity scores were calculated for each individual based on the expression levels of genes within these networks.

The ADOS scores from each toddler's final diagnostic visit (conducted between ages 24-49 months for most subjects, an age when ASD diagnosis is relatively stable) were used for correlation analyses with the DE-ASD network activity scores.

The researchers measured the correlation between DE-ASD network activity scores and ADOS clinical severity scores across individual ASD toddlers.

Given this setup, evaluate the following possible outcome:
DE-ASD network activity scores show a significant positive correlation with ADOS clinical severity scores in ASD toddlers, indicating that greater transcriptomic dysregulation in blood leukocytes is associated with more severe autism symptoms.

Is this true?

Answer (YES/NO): YES